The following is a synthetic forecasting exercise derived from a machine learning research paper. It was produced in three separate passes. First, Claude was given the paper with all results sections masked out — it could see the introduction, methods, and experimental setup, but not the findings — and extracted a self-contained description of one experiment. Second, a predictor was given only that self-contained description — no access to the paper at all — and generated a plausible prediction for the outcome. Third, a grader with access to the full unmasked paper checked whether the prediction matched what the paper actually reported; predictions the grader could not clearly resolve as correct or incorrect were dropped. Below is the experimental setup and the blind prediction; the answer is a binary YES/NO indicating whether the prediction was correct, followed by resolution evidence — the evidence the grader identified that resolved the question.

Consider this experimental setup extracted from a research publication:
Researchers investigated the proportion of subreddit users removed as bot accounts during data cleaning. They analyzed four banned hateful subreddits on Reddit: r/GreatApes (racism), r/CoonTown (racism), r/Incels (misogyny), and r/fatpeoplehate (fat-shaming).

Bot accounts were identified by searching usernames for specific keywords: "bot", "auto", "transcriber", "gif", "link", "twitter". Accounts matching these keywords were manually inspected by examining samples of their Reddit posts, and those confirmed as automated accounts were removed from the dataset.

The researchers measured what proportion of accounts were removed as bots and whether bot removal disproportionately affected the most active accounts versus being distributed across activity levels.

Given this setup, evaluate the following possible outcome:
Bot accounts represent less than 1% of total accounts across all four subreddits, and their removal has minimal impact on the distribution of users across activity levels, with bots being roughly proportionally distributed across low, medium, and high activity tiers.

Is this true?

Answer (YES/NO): NO